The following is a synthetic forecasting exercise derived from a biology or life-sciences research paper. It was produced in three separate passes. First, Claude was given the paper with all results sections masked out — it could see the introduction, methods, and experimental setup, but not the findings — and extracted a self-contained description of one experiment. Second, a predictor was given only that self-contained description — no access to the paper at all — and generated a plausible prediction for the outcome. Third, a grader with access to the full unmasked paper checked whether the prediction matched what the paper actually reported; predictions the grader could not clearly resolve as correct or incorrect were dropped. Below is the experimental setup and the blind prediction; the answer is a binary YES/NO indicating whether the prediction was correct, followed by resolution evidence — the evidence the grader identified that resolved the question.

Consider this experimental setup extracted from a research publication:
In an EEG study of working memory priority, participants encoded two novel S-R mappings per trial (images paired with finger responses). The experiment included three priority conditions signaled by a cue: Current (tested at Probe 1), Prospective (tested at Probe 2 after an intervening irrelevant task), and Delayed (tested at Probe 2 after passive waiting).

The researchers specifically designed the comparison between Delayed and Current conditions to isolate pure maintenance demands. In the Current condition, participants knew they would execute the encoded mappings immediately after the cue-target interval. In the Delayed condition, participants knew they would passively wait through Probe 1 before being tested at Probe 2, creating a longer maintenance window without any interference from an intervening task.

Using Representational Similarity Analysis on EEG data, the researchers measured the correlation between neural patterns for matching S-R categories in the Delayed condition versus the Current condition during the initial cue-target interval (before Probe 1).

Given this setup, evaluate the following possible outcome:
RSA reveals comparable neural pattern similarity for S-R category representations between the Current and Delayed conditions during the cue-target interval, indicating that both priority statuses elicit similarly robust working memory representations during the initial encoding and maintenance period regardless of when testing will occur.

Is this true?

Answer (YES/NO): NO